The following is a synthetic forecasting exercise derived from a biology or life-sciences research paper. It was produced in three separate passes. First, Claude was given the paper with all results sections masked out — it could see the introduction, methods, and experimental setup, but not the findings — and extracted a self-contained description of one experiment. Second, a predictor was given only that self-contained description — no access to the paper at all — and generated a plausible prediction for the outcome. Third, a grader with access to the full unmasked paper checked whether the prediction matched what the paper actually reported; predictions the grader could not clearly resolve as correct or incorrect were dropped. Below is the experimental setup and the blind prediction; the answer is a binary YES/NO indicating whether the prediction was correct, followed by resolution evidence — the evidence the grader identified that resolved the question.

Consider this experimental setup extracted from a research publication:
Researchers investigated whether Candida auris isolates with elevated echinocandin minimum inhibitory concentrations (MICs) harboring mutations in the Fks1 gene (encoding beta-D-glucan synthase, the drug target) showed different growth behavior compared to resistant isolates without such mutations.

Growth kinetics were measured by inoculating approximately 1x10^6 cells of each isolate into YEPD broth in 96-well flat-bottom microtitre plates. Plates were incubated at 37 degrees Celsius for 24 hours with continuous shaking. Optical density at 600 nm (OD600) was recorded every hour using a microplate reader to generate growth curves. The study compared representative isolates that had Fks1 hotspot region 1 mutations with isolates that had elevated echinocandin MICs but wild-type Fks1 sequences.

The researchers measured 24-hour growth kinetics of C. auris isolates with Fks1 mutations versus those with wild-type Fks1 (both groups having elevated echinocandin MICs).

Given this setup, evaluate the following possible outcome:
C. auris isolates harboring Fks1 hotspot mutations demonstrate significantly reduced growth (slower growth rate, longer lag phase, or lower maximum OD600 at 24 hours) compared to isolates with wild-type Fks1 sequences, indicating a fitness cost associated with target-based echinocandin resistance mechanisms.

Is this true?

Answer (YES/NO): NO